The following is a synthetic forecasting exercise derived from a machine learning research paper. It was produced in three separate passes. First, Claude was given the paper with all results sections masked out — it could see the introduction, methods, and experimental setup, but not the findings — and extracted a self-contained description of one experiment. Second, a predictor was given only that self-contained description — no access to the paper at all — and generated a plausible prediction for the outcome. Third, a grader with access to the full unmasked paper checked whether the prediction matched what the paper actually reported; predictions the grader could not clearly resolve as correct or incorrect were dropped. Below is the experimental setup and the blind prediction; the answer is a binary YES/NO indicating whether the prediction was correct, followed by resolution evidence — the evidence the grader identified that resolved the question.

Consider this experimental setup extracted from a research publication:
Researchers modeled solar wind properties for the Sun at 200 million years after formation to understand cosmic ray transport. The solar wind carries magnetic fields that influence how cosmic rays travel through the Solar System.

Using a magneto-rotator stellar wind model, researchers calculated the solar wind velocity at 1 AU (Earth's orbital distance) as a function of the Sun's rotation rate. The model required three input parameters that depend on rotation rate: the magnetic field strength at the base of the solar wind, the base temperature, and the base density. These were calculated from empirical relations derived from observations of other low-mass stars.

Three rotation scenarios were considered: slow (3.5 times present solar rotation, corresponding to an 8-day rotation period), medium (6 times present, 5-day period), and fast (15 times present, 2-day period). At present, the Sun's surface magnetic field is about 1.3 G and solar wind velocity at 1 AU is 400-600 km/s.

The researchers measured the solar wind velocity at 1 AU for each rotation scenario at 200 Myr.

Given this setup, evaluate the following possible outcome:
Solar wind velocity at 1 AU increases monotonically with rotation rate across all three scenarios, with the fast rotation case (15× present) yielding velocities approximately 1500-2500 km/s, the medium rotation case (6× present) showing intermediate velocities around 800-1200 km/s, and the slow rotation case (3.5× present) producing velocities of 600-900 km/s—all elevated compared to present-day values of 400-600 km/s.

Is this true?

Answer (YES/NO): NO